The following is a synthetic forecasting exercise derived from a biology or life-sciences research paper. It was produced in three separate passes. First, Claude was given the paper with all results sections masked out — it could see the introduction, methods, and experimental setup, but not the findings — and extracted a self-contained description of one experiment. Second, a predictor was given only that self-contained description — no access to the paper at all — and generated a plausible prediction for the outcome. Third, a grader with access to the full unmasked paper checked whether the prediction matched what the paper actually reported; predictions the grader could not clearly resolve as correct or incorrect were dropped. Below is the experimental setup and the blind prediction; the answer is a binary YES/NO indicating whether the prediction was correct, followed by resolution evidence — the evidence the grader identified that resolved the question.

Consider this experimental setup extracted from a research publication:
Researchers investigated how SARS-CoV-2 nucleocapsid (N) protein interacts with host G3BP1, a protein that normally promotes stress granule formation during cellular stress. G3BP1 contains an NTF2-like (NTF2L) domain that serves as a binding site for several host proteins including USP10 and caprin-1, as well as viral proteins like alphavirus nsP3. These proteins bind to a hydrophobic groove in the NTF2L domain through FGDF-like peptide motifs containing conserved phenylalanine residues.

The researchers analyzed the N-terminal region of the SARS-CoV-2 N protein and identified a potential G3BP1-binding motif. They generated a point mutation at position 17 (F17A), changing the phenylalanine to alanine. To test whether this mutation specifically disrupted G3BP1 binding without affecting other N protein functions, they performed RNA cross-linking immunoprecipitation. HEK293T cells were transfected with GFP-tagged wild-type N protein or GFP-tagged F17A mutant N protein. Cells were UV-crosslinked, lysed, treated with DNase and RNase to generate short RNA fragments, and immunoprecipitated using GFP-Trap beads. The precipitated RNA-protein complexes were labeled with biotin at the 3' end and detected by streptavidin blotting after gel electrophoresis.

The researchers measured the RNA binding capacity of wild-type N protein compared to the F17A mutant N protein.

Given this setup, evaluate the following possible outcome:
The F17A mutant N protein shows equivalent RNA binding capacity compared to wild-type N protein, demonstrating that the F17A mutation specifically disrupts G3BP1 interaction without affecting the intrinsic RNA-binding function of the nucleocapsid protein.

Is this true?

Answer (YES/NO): YES